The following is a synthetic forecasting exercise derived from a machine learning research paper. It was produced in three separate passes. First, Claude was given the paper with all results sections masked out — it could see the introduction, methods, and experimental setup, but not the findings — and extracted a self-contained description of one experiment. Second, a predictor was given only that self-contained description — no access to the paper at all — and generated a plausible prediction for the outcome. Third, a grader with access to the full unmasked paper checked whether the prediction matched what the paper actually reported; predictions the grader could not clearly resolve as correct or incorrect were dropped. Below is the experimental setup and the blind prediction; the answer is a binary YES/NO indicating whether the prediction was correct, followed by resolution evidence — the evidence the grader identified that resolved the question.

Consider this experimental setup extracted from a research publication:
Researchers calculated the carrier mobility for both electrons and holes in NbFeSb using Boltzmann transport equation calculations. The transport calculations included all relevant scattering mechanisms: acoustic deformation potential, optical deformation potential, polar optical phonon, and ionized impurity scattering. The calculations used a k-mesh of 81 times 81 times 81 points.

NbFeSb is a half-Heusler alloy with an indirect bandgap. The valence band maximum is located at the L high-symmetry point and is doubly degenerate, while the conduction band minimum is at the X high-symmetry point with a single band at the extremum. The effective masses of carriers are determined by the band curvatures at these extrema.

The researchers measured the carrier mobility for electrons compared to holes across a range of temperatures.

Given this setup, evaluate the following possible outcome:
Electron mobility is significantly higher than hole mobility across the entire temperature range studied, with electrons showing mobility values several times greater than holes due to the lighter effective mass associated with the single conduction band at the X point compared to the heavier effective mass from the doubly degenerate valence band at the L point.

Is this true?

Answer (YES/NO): YES